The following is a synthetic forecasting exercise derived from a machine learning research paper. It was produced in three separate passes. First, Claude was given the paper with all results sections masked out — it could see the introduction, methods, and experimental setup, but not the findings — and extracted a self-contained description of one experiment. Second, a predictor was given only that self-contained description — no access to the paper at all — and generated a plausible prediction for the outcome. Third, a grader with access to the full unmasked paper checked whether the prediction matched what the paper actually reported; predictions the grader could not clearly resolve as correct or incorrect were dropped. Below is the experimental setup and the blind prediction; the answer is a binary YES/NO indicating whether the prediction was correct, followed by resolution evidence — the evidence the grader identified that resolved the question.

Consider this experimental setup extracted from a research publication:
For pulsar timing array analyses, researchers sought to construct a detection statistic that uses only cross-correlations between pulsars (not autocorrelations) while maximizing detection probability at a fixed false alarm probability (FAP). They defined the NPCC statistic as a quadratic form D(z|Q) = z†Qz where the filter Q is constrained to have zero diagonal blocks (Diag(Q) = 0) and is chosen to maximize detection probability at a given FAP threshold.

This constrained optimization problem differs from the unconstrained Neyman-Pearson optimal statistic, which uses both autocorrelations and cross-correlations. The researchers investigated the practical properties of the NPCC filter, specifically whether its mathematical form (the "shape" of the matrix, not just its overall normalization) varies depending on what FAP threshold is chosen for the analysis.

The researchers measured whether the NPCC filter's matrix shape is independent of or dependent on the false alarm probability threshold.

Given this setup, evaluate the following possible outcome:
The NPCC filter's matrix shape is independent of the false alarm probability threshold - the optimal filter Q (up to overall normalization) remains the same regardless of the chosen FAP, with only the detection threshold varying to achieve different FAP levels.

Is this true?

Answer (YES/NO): NO